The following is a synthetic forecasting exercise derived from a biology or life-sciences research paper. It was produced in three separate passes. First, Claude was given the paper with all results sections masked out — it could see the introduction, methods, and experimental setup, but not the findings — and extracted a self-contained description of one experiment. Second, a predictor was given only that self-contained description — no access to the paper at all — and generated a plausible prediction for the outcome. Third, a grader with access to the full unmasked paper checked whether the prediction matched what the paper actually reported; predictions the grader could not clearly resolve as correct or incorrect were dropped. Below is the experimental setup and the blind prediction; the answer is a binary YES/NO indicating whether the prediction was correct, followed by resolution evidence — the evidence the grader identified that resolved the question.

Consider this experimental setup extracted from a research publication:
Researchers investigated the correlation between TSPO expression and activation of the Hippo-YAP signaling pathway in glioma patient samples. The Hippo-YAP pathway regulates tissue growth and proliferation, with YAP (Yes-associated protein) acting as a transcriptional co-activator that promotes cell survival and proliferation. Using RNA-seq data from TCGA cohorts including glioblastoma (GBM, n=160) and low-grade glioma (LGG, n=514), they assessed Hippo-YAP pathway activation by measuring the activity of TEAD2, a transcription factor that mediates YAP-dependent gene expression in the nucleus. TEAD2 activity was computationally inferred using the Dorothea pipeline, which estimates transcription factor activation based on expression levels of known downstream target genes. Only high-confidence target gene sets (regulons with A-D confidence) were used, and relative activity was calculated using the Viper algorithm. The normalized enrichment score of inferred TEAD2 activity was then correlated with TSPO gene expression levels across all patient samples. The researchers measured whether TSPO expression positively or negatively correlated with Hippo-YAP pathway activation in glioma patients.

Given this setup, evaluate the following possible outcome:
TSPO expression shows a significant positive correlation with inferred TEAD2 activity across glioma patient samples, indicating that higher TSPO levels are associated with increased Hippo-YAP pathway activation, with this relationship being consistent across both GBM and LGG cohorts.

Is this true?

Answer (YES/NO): YES